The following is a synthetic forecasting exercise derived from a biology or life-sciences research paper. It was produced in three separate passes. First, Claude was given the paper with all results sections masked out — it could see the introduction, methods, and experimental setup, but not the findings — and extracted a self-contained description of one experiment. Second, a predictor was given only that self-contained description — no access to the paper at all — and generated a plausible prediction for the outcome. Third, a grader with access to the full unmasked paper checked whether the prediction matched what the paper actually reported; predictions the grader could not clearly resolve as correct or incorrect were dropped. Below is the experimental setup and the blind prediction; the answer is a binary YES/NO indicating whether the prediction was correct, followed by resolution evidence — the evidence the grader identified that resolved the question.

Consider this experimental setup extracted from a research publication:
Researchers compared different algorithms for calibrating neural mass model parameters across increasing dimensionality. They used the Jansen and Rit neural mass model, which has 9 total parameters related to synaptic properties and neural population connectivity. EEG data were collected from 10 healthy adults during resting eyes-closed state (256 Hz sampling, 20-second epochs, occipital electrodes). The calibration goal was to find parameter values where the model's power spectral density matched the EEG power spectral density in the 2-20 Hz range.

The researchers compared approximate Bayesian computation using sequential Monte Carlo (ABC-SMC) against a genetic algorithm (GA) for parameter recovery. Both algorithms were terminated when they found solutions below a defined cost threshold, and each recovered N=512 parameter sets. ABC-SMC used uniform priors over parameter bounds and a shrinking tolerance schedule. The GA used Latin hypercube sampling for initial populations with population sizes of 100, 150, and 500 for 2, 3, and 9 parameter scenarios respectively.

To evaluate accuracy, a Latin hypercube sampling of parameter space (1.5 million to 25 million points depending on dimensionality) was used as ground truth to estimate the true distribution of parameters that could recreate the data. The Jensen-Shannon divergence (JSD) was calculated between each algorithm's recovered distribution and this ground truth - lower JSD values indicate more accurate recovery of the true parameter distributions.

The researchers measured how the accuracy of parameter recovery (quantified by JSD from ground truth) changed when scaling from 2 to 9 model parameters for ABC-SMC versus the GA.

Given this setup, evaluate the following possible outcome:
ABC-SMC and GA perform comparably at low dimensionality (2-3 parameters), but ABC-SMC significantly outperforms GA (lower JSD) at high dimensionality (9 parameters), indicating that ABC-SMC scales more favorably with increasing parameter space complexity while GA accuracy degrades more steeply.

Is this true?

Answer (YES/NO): NO